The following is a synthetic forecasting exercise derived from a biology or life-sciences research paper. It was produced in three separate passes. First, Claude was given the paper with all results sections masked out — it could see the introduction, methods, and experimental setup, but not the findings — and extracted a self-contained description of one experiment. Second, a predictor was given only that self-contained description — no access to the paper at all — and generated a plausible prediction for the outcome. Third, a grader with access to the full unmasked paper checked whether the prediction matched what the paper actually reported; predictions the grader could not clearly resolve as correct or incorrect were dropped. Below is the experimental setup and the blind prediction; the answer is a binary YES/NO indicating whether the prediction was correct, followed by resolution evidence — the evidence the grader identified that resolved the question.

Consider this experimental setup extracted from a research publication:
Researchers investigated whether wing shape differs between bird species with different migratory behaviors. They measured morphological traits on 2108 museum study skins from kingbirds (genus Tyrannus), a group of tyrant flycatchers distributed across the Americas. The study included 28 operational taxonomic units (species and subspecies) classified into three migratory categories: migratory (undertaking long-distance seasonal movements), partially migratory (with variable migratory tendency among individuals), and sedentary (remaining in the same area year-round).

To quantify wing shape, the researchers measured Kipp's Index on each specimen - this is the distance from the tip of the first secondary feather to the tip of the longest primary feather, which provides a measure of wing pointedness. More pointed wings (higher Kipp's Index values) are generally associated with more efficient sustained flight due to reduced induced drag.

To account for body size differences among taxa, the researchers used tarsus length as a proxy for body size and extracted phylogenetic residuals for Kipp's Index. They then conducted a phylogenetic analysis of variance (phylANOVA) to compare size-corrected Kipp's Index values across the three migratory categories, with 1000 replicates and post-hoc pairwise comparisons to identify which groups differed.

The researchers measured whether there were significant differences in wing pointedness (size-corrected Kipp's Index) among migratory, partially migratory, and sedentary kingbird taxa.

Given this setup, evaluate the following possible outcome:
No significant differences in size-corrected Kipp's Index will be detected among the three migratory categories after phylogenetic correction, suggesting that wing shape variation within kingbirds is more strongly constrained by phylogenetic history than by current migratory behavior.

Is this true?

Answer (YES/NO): NO